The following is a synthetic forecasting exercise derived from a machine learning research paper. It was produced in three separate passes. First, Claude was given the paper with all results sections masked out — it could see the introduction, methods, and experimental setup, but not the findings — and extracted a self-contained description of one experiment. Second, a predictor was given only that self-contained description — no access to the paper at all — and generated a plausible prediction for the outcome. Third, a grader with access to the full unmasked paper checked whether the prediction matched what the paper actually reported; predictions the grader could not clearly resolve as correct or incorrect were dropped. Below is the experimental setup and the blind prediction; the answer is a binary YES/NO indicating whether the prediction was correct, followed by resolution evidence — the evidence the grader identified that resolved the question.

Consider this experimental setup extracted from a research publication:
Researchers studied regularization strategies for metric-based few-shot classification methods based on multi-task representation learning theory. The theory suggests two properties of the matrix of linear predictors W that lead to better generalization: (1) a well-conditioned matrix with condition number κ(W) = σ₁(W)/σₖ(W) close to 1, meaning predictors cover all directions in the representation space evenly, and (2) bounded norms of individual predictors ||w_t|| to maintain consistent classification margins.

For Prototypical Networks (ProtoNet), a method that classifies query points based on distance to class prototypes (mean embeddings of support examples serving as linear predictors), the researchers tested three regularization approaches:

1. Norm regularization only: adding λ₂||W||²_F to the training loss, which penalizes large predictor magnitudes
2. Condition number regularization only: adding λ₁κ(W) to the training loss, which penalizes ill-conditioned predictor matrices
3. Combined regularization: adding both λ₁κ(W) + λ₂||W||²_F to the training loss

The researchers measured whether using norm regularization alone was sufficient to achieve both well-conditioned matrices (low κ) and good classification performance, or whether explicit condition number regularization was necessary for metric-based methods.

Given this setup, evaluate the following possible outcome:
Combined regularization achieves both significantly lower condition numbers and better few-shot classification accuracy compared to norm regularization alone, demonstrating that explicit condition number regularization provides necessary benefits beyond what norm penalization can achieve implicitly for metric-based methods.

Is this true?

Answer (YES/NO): NO